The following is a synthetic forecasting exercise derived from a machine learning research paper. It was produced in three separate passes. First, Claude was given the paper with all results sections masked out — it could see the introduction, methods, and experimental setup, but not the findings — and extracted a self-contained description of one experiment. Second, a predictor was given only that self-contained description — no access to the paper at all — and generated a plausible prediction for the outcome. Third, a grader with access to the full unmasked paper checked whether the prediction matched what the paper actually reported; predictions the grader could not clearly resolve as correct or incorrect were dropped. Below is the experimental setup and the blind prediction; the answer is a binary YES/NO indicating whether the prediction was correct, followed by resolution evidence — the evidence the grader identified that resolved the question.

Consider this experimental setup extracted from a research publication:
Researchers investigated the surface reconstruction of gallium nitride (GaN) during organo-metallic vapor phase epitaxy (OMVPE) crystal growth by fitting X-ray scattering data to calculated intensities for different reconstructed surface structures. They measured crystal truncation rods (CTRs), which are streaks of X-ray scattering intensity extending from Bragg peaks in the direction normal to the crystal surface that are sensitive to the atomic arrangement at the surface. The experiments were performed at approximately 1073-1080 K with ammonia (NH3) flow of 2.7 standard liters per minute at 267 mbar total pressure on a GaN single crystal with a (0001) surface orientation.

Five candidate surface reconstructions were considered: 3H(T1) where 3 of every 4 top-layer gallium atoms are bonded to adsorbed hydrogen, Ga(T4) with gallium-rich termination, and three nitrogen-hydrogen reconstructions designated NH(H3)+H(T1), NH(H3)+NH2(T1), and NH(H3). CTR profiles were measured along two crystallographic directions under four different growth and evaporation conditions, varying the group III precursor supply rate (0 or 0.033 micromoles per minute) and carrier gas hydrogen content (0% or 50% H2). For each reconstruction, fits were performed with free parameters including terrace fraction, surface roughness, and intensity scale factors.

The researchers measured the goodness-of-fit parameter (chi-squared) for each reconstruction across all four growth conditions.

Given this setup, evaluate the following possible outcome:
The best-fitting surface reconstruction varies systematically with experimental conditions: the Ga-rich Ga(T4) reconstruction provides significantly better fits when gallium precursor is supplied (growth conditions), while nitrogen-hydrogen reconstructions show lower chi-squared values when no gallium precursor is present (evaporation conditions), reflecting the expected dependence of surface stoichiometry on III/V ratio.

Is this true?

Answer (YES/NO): NO